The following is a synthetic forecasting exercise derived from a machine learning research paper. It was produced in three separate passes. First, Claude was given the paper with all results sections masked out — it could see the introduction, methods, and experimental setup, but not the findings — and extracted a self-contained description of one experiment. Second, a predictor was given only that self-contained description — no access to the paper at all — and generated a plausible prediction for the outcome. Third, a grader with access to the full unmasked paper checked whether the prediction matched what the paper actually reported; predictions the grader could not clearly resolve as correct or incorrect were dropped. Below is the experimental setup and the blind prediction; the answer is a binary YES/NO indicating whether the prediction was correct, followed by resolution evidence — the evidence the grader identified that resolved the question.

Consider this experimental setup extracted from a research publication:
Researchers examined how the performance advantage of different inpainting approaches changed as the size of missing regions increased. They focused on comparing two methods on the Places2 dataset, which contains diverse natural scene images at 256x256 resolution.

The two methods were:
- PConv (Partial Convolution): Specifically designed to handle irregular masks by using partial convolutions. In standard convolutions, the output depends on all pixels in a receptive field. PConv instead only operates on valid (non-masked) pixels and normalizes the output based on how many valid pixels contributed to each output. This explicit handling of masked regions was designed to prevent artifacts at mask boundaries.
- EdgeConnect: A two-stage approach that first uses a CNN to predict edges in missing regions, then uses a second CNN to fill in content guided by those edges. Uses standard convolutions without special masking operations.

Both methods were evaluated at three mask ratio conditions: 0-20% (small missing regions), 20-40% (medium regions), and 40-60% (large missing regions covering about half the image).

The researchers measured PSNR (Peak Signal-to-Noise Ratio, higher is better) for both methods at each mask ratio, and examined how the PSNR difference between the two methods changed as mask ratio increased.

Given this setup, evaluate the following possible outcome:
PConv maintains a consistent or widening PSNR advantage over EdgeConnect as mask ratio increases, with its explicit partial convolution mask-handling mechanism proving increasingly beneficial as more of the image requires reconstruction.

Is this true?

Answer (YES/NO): NO